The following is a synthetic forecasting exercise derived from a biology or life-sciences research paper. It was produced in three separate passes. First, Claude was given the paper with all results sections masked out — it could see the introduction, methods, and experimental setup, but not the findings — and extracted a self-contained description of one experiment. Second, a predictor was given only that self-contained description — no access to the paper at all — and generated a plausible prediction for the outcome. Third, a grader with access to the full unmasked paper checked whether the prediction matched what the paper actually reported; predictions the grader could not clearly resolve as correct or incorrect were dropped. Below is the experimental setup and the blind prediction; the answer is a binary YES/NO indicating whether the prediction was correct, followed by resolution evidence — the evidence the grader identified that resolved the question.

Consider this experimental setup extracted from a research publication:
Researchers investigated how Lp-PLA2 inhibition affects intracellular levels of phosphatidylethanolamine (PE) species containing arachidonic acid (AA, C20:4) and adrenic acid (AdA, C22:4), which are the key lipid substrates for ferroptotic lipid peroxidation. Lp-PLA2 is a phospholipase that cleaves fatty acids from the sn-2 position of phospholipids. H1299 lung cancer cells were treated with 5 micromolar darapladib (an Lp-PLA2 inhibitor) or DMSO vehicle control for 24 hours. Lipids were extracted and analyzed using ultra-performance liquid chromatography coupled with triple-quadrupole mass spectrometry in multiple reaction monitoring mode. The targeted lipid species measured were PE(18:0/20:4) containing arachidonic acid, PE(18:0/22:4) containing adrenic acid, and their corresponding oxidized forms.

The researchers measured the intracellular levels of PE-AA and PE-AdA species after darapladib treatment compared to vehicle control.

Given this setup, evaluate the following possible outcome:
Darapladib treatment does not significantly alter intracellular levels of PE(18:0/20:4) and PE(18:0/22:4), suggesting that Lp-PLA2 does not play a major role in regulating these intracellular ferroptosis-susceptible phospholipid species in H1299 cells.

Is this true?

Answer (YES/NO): NO